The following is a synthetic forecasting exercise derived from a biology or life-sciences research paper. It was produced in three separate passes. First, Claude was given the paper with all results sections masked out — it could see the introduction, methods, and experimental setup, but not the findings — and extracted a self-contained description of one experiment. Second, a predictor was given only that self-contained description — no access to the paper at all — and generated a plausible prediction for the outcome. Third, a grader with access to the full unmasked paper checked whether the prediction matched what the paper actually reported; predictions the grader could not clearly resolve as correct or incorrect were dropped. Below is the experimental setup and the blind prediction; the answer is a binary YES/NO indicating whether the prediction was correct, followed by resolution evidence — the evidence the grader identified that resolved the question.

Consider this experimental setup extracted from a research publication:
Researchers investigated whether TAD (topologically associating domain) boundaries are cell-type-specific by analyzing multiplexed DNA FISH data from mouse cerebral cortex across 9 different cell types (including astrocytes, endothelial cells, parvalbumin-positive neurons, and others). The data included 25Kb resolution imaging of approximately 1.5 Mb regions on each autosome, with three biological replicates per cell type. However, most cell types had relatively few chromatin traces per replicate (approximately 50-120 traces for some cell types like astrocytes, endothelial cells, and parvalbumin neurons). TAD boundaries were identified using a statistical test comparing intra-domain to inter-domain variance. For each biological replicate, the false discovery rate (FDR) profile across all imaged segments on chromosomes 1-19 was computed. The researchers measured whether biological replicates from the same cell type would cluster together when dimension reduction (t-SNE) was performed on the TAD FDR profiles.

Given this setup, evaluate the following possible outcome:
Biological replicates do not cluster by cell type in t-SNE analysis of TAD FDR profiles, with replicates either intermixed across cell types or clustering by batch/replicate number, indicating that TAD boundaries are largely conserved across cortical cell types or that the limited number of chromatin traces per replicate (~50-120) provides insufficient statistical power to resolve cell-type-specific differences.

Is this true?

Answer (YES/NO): NO